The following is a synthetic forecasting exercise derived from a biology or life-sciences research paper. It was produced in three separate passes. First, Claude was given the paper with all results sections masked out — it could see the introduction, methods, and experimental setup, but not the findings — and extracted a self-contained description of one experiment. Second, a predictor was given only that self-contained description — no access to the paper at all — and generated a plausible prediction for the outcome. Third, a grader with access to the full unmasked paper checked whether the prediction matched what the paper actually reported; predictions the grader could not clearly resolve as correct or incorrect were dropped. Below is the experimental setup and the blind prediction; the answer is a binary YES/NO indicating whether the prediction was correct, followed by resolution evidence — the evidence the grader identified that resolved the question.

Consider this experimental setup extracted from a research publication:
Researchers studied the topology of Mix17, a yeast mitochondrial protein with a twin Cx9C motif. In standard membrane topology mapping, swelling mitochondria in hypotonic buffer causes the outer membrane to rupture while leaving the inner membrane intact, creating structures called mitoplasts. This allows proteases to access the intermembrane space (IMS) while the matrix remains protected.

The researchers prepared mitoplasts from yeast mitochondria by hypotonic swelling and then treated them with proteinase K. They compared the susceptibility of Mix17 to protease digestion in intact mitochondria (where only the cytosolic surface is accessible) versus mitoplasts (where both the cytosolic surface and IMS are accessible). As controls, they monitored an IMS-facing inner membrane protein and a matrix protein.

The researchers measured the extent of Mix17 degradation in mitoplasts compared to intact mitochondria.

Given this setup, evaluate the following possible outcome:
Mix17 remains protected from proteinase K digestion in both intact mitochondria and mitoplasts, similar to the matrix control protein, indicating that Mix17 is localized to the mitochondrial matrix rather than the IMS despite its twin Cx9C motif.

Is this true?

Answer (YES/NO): NO